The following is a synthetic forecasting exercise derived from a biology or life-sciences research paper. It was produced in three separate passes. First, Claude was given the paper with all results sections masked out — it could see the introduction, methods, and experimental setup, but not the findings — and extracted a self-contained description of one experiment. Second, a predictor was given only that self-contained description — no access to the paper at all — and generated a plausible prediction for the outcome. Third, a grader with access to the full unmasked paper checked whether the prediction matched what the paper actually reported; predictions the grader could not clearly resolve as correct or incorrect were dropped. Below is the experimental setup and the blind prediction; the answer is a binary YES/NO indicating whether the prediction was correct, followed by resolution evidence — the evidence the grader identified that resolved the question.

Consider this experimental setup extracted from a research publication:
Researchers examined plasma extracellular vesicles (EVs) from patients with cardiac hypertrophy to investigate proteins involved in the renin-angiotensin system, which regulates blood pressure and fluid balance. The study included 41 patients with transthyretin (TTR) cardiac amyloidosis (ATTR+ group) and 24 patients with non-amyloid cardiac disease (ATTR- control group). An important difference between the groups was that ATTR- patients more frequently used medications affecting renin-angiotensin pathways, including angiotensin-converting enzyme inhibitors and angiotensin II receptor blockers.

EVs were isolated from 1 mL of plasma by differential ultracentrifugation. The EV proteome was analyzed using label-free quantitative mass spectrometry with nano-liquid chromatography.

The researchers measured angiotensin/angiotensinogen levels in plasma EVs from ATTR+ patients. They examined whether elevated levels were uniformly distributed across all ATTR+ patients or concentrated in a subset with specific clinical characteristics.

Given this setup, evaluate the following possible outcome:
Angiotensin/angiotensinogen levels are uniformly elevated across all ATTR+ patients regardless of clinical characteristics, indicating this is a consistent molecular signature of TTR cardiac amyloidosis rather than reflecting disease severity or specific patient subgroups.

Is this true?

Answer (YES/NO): NO